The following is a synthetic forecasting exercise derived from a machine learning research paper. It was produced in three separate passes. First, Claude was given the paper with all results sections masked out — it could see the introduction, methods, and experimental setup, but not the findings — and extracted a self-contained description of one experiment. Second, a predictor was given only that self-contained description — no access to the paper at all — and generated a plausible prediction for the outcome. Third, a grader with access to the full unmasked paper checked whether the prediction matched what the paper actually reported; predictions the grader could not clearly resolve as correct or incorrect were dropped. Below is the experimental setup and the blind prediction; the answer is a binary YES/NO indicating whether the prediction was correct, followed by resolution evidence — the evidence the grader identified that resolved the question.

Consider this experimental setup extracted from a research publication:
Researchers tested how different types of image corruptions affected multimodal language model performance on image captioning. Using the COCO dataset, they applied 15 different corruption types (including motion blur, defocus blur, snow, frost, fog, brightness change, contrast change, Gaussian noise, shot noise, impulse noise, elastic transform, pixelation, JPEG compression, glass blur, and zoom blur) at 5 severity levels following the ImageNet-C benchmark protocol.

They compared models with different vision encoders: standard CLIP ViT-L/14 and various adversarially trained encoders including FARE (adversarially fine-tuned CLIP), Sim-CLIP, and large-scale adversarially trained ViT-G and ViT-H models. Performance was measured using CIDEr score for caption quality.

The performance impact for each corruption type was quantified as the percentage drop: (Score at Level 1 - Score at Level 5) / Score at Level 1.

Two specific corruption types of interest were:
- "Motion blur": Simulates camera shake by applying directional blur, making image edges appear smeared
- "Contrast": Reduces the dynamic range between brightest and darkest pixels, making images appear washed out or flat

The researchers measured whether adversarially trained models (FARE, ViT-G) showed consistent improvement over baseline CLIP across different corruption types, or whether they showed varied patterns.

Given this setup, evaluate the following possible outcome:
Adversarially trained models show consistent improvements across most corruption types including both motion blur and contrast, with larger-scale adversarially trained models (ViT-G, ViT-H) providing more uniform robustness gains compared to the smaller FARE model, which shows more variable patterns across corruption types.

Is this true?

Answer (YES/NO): NO